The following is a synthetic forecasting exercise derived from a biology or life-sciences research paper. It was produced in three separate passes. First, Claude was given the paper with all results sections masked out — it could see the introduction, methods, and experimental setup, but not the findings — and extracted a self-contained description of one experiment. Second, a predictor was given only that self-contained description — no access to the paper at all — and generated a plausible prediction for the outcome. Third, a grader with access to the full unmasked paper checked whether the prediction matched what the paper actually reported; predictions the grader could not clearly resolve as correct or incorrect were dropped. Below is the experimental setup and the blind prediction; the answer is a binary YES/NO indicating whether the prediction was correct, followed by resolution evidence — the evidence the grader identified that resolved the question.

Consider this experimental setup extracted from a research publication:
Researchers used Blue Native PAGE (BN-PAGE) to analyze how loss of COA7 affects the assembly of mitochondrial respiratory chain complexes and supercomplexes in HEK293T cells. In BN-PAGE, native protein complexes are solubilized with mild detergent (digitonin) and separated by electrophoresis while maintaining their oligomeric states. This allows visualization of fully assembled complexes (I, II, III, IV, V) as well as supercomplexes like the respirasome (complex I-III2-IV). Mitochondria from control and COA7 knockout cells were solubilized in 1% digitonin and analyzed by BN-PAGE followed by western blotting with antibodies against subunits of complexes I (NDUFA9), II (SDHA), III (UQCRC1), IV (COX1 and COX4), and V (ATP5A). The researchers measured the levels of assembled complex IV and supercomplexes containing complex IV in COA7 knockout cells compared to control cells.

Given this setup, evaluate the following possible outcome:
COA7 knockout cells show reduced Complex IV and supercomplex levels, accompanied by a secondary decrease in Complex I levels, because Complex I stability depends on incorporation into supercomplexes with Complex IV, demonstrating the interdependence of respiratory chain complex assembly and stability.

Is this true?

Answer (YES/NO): NO